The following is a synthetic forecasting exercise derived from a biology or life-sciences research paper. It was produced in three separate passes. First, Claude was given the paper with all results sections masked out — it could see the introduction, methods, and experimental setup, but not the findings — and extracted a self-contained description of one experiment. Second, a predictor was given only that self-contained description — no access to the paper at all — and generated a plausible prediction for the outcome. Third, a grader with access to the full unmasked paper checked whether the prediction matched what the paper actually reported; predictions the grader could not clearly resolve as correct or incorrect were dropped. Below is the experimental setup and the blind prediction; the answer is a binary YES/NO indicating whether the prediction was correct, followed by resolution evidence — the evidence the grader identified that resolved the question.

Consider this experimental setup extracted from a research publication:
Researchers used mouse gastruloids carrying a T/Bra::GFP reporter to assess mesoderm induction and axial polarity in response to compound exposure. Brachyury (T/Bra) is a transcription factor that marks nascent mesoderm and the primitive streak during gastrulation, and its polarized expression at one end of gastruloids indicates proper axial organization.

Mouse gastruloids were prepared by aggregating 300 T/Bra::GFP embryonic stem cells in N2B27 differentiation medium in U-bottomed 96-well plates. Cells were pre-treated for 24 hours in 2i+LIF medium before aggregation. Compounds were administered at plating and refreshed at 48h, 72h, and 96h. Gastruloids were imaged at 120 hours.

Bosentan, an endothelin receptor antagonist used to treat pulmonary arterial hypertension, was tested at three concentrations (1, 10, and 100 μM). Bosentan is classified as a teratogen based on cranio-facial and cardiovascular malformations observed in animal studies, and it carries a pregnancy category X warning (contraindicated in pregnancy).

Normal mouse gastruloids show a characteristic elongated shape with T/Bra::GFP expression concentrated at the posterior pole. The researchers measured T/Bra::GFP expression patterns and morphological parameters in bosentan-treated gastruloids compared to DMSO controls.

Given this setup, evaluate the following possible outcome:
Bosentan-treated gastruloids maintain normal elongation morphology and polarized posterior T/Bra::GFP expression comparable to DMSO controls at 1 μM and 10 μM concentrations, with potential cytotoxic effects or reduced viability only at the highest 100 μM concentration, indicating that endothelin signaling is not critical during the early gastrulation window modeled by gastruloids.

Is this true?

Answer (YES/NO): NO